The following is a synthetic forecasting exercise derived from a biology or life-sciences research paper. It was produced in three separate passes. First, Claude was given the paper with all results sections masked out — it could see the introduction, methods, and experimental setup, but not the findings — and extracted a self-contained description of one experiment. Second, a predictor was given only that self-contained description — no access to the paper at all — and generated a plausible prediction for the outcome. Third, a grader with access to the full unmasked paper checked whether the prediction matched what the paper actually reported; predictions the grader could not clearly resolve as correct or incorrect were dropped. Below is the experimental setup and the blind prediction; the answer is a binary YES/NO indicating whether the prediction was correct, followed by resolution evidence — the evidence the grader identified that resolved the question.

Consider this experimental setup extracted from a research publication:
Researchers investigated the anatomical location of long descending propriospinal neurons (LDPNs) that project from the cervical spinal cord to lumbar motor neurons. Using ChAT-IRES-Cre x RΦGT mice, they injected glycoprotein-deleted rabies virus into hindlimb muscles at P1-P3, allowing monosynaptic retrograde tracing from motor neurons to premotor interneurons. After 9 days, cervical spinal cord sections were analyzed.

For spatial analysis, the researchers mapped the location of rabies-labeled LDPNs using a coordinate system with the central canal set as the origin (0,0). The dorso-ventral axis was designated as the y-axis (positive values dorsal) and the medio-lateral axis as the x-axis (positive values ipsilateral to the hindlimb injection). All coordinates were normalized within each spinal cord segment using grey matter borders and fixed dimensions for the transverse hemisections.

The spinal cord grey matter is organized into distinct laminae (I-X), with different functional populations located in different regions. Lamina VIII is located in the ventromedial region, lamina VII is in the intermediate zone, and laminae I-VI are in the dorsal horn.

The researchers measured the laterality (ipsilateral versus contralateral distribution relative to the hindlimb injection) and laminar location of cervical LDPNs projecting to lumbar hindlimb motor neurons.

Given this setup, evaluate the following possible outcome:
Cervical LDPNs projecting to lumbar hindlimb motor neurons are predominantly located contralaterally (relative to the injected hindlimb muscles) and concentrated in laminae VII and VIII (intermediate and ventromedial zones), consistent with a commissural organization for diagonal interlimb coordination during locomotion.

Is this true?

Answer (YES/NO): NO